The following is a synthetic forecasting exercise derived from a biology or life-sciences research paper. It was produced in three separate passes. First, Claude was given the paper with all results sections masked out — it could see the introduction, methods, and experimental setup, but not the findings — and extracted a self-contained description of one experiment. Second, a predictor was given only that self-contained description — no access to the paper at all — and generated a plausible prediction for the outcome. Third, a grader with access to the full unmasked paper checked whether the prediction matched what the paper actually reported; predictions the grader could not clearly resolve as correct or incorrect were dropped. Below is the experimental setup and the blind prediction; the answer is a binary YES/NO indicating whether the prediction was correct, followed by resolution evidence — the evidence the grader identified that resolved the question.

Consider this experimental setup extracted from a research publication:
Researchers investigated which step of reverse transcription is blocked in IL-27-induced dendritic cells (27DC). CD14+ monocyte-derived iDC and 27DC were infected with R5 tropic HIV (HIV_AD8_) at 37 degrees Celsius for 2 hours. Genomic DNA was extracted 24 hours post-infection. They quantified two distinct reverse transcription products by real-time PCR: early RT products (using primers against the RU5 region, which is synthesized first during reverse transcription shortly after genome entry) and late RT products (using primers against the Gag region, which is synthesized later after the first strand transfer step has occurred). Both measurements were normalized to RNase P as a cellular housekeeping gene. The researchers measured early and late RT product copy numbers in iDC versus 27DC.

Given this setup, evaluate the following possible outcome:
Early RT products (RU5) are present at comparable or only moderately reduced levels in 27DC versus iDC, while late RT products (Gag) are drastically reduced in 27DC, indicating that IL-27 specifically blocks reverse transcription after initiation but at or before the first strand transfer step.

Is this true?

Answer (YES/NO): NO